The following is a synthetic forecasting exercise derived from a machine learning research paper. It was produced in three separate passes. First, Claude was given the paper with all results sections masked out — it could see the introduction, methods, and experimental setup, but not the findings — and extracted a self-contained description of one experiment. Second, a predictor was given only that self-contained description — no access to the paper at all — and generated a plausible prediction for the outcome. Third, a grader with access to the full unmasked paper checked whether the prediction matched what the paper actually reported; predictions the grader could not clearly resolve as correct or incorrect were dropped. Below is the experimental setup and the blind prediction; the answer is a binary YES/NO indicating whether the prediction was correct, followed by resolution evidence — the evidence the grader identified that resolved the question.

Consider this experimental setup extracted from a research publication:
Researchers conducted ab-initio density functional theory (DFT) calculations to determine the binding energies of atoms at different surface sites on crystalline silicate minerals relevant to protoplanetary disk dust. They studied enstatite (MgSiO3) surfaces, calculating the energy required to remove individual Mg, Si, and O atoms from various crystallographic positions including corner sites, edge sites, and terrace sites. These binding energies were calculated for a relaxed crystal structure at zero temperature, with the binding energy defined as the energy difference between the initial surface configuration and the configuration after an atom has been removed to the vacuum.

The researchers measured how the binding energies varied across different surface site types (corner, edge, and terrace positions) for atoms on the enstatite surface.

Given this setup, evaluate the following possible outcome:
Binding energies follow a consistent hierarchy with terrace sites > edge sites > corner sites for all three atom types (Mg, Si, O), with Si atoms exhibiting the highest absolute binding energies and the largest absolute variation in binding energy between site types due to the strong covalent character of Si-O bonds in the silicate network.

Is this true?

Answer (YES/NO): NO